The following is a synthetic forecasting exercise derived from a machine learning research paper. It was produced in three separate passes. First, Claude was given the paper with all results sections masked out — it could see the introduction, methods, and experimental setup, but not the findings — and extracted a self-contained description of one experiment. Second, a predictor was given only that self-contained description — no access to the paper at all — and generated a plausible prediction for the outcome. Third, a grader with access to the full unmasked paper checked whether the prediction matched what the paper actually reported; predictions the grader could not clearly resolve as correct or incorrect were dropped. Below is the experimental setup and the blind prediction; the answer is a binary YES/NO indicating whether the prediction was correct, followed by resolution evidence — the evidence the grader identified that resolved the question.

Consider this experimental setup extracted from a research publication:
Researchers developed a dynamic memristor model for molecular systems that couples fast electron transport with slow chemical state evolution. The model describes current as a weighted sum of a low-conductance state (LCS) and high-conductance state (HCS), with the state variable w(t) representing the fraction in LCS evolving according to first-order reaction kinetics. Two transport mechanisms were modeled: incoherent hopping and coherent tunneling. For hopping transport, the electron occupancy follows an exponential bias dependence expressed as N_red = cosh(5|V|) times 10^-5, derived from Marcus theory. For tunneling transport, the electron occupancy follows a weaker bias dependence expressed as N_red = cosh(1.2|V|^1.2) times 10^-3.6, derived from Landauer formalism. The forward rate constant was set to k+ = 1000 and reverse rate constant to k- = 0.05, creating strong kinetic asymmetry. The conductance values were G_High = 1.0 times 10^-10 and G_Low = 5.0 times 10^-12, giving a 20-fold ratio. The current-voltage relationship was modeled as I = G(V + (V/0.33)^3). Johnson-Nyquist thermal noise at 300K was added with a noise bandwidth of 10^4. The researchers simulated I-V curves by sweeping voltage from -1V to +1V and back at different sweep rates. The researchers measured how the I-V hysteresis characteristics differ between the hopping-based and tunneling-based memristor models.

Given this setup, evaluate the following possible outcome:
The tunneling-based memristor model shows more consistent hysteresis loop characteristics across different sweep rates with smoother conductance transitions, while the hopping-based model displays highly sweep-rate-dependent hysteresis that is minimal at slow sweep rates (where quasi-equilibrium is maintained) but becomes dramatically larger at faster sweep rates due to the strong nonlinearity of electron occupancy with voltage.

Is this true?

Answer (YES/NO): NO